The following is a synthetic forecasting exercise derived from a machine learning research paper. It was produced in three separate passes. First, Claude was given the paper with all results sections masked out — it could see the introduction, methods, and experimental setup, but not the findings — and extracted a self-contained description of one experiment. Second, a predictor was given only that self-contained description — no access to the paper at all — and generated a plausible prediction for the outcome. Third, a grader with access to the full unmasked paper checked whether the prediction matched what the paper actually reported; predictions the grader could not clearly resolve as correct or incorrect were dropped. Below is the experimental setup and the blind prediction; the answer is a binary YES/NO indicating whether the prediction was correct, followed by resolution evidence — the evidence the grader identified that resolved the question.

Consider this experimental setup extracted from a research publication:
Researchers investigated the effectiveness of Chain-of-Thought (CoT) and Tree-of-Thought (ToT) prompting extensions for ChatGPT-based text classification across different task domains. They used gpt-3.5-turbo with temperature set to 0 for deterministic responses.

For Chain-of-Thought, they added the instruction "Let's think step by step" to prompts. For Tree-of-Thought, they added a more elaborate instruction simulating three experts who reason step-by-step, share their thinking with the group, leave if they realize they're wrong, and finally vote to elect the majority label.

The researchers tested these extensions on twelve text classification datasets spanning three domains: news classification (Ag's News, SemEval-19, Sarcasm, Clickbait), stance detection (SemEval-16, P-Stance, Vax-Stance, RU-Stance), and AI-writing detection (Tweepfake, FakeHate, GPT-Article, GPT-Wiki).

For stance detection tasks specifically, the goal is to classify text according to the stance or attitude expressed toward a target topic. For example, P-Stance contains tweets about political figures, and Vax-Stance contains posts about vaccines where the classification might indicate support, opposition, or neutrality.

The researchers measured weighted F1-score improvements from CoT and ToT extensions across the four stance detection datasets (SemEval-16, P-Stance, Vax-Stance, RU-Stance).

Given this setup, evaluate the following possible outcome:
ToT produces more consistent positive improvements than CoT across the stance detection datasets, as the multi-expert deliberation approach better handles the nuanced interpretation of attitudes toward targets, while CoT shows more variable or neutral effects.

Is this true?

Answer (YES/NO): NO